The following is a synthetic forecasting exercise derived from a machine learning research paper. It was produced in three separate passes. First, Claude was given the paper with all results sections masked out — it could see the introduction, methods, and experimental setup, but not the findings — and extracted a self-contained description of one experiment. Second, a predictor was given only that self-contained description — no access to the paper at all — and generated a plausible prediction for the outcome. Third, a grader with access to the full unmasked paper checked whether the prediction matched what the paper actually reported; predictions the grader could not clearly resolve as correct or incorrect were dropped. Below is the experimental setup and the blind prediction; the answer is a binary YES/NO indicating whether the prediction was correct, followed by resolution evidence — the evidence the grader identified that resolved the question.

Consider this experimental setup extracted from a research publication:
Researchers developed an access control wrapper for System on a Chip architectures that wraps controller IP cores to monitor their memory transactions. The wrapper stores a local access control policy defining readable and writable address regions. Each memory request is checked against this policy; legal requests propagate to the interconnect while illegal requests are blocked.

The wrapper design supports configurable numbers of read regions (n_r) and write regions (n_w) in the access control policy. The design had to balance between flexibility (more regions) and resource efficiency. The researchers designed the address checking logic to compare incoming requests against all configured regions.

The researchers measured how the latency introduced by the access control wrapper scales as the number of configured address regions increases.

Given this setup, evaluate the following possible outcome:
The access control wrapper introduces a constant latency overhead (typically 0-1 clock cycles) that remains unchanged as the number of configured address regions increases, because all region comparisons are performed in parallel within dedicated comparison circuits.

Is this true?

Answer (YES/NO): YES